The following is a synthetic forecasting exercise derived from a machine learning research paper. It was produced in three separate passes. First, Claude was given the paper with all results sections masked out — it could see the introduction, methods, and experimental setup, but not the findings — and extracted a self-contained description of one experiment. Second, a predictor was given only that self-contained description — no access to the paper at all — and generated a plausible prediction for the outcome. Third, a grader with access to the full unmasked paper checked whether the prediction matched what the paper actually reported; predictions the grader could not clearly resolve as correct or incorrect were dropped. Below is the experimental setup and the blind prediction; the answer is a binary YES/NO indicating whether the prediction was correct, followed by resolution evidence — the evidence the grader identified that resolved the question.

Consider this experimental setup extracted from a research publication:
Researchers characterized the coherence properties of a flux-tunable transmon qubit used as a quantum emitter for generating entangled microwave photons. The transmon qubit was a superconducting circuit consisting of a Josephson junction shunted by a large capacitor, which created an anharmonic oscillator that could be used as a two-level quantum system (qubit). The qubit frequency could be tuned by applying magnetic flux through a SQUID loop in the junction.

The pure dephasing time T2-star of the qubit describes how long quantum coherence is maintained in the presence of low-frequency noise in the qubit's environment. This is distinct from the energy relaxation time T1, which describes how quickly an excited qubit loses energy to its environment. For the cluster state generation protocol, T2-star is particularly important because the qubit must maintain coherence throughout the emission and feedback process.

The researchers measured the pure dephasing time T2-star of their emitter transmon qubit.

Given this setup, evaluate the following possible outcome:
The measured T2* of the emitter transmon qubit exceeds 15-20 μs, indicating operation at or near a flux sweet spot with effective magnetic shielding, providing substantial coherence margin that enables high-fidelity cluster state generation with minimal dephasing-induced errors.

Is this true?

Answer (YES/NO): NO